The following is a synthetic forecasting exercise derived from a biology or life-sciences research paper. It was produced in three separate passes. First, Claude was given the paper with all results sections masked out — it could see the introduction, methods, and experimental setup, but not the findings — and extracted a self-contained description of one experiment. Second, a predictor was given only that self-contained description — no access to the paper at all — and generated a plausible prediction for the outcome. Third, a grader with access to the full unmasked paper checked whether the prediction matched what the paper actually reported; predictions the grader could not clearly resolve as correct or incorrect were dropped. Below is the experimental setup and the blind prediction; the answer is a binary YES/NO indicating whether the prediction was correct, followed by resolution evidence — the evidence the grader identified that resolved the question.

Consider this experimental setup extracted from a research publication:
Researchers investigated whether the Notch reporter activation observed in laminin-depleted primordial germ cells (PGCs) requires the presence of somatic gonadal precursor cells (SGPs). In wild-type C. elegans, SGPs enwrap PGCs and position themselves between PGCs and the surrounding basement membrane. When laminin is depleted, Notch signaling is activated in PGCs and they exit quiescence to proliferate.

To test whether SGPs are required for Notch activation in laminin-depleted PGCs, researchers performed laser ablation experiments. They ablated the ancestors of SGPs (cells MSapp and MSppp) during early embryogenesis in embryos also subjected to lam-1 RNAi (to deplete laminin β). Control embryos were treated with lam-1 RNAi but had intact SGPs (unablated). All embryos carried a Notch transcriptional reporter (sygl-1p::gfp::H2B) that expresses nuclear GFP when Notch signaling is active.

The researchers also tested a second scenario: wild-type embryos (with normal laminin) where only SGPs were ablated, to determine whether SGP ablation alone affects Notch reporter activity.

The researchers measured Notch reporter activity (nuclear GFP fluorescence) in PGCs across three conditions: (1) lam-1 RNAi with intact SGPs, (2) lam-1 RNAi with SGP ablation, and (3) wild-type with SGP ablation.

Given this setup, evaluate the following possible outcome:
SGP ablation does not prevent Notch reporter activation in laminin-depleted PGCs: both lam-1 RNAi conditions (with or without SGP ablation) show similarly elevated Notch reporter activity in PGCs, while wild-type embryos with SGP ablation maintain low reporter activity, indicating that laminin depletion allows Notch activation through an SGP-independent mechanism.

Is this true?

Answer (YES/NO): NO